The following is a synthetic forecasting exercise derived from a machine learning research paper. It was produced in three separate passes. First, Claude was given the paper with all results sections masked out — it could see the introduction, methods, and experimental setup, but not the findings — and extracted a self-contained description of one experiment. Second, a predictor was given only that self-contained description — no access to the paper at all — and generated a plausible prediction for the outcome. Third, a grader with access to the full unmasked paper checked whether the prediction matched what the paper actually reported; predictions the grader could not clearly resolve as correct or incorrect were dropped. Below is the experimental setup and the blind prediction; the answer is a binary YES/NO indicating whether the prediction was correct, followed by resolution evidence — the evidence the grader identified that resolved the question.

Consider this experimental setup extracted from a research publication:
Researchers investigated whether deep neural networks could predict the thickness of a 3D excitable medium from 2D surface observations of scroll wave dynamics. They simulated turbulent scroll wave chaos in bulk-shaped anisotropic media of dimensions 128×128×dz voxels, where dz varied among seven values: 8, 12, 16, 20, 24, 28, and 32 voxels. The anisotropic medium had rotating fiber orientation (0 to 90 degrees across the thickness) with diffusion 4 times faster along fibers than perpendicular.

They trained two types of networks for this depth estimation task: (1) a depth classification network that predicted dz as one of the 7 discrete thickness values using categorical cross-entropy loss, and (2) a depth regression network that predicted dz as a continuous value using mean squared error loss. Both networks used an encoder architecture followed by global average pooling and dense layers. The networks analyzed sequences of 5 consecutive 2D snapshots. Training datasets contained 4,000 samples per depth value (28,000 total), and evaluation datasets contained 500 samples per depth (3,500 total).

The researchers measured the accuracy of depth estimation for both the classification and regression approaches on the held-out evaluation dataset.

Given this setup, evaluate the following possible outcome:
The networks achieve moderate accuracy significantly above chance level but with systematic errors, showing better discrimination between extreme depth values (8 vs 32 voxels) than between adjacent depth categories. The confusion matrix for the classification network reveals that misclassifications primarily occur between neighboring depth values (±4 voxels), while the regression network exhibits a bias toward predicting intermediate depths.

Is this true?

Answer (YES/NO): NO